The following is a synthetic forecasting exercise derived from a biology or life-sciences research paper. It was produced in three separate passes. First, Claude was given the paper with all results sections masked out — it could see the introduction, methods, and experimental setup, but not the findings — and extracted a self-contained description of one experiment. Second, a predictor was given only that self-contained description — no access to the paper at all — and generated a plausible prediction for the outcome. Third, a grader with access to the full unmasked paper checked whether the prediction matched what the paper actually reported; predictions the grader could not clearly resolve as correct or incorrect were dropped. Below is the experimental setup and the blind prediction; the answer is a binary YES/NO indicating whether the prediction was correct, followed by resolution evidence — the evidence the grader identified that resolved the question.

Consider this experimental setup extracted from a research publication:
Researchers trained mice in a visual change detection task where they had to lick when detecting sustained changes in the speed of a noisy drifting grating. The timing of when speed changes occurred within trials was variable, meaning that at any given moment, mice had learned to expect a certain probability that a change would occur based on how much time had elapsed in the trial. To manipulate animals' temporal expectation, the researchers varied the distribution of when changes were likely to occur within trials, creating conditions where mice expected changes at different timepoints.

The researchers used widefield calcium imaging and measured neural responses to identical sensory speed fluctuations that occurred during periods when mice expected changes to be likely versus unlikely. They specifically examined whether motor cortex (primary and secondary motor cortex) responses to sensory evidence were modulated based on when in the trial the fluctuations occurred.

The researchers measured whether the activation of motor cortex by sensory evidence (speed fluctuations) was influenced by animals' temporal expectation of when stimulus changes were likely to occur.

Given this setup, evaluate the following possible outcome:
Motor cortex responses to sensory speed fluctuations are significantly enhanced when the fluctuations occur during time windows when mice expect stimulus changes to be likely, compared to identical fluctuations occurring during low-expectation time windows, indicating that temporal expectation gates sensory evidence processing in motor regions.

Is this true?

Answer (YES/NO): YES